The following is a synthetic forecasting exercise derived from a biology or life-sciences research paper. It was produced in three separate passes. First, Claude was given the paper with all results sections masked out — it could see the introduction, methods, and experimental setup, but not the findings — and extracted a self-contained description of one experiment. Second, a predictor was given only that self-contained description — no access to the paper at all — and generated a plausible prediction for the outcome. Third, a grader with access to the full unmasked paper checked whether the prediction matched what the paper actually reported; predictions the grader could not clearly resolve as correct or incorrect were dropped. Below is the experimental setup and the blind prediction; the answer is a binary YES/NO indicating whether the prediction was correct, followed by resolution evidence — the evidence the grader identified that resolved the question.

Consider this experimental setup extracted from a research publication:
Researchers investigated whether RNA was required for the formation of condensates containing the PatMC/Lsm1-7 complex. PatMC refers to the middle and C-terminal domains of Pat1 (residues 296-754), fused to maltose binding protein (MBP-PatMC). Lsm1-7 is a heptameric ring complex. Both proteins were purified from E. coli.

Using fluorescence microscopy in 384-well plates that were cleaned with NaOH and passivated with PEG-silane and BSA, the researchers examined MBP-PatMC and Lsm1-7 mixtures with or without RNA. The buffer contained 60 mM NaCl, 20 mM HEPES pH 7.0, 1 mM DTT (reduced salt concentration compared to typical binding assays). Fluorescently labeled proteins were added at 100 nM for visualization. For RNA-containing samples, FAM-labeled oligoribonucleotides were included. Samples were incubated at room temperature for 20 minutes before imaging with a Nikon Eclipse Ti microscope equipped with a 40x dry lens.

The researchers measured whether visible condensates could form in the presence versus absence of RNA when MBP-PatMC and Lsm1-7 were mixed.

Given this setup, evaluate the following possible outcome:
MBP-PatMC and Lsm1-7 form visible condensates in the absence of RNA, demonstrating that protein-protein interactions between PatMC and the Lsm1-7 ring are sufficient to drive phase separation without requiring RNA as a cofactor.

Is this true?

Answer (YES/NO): NO